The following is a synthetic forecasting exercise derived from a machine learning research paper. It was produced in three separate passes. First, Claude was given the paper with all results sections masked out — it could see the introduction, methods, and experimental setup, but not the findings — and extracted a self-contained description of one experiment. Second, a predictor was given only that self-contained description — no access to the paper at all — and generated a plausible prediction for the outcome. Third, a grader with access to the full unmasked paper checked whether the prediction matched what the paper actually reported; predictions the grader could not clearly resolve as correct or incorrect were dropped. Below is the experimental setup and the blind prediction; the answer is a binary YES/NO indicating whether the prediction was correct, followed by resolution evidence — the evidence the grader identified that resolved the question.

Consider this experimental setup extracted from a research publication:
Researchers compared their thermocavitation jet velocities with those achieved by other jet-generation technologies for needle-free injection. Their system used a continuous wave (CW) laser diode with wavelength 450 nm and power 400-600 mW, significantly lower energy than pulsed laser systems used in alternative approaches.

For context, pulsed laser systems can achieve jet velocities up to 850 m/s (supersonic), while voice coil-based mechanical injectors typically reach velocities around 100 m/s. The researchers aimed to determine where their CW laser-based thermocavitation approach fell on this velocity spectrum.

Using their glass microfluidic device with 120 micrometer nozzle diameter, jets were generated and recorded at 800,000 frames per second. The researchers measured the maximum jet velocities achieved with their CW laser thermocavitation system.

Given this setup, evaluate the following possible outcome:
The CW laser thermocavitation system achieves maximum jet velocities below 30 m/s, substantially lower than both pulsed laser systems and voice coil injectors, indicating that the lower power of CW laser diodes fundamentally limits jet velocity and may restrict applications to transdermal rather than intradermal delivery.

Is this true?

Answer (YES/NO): NO